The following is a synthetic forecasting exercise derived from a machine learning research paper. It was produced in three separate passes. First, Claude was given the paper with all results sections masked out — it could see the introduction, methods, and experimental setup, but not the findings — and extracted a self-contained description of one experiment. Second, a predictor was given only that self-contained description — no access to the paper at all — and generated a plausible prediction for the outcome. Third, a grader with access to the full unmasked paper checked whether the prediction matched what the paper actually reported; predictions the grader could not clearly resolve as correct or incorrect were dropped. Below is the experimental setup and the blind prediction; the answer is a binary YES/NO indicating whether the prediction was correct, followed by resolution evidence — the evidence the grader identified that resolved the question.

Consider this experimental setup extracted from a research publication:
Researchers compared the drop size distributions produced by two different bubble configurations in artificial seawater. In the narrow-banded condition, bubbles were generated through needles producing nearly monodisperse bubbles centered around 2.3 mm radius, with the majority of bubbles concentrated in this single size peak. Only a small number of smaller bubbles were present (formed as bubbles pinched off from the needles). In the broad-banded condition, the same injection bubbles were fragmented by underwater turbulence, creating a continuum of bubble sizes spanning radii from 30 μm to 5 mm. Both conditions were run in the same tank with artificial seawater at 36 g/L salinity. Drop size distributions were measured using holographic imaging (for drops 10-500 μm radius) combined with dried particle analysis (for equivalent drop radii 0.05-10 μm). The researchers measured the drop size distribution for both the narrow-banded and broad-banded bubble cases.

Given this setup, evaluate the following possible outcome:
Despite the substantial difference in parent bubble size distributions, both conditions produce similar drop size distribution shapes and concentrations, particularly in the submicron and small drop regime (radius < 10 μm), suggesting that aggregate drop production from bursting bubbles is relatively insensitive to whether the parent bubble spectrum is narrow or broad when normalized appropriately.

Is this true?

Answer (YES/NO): NO